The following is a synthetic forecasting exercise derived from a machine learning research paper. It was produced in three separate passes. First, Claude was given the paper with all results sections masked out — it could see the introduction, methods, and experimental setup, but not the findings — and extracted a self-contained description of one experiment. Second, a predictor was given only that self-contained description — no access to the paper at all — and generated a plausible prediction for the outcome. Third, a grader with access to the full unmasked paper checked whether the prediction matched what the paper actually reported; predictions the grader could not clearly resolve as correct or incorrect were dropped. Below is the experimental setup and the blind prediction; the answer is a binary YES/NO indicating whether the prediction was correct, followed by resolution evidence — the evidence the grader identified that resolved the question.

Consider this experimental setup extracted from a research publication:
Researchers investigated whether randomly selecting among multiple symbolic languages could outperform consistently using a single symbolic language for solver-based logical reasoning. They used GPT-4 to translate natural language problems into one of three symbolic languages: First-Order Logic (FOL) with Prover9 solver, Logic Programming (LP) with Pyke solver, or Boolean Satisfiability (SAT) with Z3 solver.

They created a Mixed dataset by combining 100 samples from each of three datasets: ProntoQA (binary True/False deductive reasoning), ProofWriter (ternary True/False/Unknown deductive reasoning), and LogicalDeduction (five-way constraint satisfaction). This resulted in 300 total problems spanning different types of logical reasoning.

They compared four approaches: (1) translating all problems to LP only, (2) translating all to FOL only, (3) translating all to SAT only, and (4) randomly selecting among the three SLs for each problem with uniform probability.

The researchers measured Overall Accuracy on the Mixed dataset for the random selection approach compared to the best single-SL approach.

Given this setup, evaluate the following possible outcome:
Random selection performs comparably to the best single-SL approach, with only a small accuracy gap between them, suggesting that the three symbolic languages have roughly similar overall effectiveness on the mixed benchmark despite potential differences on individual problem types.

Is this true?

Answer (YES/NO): NO